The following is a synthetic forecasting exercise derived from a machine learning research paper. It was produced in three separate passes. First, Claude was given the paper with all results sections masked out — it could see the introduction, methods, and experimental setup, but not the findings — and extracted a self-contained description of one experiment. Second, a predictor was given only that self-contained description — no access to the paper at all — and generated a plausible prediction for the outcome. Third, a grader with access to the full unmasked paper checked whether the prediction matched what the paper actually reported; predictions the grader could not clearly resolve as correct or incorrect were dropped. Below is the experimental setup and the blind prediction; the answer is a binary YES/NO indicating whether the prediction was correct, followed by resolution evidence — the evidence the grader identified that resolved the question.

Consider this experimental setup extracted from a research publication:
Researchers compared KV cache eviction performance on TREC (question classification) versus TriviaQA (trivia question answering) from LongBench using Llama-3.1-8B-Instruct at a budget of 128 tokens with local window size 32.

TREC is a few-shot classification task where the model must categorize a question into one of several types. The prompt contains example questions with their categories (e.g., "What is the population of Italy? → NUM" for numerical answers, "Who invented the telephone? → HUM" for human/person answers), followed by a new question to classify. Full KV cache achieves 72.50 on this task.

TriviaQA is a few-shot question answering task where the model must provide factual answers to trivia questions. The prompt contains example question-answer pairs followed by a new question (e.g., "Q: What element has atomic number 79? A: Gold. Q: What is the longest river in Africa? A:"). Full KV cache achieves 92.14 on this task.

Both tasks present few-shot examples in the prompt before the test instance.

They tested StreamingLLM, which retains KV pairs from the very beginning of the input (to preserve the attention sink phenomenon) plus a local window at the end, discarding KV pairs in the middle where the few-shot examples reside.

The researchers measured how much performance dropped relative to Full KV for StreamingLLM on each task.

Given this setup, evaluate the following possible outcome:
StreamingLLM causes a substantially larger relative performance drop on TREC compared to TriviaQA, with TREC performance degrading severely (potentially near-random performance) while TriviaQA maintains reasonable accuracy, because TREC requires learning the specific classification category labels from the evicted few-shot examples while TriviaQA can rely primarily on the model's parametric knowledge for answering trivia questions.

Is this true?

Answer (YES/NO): NO